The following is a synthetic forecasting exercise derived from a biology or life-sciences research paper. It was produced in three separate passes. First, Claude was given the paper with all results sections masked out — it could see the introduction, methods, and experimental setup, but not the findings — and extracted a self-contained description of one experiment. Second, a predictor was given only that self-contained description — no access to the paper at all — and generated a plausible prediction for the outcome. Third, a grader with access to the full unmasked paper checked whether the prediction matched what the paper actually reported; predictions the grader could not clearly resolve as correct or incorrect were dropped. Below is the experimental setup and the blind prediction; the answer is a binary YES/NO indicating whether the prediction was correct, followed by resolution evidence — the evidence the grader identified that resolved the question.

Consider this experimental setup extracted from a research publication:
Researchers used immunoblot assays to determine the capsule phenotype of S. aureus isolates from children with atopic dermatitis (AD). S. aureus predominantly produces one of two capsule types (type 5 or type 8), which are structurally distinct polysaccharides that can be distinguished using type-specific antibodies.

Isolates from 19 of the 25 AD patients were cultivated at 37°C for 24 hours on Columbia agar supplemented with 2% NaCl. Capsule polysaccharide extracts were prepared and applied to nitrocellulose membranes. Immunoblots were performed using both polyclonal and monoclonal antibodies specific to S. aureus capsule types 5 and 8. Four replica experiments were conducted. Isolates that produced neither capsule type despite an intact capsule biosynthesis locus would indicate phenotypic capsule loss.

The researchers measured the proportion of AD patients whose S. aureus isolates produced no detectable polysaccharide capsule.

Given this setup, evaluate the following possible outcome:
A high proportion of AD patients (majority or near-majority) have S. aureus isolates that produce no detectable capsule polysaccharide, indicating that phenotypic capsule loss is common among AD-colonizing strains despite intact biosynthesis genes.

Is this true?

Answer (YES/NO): NO